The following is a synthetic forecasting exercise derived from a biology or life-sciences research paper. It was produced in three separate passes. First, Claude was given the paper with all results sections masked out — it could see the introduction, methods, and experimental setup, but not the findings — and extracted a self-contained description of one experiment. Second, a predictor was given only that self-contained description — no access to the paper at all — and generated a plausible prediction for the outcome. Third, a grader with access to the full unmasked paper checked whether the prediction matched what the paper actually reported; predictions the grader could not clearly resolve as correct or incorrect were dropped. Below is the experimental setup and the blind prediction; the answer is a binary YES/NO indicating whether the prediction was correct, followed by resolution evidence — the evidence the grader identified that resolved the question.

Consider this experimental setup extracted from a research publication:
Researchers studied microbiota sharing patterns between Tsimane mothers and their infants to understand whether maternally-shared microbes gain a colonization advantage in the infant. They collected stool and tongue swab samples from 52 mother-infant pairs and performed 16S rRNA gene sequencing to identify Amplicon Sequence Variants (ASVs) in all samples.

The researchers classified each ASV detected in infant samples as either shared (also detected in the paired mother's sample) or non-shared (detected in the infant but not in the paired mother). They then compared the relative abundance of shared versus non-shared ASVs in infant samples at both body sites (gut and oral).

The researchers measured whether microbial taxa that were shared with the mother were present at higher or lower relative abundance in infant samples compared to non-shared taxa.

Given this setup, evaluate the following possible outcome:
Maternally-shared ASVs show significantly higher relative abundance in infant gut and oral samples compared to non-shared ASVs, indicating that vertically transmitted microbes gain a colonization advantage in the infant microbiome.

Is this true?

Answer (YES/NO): NO